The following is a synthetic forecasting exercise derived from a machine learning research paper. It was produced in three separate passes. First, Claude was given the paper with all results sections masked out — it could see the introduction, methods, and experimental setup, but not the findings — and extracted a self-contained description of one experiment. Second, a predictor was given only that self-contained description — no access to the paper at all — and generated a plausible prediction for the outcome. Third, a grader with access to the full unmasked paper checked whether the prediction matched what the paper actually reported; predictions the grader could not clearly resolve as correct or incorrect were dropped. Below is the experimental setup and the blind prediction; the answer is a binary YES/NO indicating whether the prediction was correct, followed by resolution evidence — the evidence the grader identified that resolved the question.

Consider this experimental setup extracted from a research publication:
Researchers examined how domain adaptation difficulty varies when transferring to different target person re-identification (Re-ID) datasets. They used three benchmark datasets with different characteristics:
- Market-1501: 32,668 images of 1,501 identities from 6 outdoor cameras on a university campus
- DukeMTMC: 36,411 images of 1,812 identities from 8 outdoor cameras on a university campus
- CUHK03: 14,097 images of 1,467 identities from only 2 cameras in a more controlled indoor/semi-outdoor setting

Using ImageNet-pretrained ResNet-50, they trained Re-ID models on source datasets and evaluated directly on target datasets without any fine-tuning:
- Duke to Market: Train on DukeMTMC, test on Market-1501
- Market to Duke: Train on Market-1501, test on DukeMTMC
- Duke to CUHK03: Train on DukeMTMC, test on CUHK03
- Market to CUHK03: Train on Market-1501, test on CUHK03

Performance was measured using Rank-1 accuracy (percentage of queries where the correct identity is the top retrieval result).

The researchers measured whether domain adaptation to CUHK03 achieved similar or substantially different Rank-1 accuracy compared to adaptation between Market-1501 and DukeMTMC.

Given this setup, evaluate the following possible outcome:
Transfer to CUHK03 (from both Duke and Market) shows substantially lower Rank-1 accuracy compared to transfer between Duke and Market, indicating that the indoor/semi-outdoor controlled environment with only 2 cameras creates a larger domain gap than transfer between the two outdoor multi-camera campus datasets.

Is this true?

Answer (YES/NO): YES